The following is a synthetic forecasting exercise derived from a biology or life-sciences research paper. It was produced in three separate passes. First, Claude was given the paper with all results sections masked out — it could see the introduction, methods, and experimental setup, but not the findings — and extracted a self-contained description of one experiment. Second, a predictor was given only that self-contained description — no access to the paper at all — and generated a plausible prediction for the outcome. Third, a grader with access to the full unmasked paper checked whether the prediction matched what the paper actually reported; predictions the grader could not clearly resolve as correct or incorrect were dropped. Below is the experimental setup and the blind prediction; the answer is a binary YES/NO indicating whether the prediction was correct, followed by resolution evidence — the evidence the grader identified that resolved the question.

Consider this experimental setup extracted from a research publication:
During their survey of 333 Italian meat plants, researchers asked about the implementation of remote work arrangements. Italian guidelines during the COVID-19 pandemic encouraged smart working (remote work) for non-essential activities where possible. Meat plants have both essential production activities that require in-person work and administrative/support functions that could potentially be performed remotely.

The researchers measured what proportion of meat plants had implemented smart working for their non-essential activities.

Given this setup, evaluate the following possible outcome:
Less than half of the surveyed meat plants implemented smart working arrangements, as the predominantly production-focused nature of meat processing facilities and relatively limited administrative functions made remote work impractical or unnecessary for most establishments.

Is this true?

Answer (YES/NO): YES